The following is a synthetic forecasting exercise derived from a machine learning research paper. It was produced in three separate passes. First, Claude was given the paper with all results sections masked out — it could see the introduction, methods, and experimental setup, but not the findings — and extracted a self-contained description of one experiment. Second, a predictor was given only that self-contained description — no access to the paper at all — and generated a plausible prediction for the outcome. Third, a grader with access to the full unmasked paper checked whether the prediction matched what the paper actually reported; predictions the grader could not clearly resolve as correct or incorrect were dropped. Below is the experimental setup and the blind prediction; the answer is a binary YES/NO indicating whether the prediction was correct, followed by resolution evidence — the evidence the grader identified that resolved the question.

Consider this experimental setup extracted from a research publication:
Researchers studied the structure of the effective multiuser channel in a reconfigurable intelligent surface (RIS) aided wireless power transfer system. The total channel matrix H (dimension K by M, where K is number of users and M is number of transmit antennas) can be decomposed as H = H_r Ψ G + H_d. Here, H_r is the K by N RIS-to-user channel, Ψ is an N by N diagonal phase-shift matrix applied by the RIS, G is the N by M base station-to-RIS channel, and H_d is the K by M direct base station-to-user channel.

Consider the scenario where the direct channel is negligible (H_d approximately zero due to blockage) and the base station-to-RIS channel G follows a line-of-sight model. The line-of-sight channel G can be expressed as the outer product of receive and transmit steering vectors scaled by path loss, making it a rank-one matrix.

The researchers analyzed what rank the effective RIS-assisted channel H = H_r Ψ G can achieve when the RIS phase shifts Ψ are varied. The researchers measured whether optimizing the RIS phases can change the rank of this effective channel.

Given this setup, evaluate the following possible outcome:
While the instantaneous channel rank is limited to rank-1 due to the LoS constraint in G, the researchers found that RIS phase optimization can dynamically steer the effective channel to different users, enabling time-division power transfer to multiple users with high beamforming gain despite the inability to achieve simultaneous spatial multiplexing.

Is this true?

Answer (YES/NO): NO